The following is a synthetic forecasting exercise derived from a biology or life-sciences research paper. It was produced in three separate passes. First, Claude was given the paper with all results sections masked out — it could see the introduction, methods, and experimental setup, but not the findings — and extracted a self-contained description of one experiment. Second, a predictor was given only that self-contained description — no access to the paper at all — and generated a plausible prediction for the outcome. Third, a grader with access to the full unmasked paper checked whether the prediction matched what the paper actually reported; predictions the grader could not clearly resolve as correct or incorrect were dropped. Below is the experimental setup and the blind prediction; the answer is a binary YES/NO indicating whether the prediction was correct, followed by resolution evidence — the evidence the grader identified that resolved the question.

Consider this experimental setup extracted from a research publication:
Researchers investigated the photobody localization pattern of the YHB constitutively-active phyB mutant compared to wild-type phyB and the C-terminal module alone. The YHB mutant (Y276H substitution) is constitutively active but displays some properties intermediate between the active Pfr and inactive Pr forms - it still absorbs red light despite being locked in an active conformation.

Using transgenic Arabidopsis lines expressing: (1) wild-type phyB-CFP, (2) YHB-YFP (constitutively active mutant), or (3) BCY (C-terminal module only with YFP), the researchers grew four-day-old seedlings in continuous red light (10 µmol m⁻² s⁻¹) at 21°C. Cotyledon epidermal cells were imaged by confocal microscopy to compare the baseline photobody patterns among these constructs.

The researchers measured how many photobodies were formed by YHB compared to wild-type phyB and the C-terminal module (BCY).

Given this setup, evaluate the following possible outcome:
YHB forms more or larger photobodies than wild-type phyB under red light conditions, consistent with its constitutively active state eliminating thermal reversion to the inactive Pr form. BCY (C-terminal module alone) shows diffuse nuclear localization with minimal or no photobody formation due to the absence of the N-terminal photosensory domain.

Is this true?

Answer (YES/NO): NO